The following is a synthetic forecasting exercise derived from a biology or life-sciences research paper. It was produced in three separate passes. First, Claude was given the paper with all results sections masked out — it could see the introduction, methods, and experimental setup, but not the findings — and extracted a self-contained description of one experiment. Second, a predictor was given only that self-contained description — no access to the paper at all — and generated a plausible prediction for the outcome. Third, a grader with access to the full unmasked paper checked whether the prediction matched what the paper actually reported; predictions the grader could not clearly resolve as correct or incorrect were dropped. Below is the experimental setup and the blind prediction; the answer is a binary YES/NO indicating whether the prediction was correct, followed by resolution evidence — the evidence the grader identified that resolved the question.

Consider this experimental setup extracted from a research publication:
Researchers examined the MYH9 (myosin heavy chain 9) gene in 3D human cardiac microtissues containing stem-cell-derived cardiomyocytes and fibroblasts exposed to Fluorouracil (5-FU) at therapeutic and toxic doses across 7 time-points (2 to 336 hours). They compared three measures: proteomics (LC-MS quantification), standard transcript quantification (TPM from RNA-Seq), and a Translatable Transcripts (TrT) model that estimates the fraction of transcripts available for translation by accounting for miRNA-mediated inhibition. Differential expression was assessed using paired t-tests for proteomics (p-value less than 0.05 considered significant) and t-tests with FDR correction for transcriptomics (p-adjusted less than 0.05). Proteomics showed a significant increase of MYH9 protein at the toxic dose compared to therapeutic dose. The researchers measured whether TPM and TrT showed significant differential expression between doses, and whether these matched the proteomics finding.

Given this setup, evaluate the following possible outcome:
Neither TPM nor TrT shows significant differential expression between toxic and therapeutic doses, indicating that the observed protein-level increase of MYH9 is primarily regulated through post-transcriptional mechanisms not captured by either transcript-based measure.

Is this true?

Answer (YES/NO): NO